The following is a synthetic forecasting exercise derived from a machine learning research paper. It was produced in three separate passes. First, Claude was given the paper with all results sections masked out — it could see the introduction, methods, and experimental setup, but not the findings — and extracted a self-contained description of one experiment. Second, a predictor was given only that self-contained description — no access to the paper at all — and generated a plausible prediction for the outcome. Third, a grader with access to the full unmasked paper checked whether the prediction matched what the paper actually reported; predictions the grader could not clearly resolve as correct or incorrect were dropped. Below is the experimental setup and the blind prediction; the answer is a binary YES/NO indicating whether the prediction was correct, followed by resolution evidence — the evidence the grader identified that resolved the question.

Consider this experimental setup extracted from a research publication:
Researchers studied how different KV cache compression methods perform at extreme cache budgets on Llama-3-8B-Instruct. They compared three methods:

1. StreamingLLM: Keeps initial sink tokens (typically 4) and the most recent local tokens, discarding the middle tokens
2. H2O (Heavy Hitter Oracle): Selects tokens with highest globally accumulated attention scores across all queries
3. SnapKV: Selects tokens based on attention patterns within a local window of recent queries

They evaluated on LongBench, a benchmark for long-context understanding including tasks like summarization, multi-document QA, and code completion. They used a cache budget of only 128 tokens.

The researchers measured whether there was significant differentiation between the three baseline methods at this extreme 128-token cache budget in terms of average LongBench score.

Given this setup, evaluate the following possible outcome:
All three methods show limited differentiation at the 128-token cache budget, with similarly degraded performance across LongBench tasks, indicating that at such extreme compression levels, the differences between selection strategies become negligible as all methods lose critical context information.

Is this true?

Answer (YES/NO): NO